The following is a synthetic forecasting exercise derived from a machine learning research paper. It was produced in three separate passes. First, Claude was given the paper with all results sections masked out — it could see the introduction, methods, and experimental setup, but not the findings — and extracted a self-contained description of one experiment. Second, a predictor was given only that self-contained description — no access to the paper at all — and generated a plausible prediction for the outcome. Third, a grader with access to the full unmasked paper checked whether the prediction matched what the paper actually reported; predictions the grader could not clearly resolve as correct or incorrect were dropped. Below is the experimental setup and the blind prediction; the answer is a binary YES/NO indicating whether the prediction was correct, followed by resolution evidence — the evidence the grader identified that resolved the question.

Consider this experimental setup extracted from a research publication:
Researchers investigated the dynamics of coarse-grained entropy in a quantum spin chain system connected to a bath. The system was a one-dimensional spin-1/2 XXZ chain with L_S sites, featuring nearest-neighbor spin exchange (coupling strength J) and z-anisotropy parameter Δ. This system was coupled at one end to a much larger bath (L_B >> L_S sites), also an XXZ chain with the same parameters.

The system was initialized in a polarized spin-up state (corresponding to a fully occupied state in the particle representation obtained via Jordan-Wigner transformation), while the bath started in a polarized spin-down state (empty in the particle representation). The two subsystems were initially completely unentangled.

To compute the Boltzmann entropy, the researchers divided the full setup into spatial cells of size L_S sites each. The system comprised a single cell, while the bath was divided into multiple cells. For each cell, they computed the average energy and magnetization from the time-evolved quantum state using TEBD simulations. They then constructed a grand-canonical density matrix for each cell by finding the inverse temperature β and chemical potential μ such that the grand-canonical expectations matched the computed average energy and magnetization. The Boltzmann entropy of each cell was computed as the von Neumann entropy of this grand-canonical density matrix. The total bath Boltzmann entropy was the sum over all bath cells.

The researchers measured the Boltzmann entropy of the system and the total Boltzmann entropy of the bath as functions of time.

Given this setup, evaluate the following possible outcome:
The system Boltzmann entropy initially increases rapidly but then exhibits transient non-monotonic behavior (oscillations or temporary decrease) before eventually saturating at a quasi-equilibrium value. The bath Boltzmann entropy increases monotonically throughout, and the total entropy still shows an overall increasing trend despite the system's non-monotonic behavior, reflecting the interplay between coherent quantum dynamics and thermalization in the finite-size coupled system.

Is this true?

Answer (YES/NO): NO